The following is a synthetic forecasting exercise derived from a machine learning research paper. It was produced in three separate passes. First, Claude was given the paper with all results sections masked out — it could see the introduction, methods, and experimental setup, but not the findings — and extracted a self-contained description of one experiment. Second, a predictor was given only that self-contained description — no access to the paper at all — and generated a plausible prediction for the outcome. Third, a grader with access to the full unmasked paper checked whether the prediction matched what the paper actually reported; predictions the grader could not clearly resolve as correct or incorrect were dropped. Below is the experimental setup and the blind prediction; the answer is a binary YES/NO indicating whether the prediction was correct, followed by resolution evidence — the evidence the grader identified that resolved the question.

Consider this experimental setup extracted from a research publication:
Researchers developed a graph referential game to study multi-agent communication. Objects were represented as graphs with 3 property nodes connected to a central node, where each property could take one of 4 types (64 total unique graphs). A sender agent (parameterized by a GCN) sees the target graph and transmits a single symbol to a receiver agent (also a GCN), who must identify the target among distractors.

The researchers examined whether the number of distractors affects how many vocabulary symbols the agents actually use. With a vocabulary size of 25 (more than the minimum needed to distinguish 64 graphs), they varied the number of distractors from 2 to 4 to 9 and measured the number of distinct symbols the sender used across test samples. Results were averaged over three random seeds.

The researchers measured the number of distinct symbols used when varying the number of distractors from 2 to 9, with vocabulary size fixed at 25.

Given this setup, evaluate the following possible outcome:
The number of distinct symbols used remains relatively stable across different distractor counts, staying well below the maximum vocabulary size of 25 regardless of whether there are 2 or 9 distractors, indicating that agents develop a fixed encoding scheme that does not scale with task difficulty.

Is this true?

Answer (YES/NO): YES